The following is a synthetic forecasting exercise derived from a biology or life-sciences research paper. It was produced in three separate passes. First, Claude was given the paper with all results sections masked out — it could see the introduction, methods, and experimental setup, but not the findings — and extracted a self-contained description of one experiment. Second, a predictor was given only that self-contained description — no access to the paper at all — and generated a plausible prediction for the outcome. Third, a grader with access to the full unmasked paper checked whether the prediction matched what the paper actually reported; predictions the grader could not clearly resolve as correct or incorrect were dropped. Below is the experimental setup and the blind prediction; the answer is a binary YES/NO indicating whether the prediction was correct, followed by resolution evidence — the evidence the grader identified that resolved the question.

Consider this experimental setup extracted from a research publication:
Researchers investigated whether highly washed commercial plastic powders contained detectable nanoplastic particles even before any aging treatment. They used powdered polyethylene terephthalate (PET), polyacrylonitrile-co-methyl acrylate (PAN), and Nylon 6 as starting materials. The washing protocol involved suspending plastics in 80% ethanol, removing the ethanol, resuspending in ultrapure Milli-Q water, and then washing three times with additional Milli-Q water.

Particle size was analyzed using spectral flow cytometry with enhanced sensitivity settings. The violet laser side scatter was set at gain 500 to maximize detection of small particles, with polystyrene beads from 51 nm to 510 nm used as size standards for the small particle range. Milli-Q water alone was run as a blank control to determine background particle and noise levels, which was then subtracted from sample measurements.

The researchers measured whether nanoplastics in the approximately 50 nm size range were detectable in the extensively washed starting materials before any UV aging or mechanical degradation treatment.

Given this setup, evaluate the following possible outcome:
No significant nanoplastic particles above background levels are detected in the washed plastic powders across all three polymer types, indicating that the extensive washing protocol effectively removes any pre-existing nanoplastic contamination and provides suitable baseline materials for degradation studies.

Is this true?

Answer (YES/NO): NO